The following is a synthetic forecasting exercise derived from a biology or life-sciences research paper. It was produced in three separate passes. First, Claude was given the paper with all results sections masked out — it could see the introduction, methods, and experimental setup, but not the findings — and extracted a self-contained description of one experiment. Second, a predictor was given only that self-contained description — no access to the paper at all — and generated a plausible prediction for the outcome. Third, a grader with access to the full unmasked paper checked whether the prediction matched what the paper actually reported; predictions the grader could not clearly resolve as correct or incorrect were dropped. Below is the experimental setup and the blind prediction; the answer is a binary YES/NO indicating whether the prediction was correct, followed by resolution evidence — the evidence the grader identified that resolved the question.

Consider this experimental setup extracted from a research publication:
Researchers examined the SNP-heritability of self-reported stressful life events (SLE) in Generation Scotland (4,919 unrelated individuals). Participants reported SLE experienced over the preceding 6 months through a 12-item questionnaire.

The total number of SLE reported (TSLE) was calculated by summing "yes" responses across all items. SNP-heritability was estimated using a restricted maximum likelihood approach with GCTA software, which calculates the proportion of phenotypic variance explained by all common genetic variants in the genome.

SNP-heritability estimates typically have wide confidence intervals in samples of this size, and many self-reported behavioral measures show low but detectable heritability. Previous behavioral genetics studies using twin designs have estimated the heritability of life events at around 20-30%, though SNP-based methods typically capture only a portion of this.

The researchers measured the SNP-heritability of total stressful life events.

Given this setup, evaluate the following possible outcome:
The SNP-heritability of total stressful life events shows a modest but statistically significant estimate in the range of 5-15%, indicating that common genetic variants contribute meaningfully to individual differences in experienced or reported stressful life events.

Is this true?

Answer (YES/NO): NO